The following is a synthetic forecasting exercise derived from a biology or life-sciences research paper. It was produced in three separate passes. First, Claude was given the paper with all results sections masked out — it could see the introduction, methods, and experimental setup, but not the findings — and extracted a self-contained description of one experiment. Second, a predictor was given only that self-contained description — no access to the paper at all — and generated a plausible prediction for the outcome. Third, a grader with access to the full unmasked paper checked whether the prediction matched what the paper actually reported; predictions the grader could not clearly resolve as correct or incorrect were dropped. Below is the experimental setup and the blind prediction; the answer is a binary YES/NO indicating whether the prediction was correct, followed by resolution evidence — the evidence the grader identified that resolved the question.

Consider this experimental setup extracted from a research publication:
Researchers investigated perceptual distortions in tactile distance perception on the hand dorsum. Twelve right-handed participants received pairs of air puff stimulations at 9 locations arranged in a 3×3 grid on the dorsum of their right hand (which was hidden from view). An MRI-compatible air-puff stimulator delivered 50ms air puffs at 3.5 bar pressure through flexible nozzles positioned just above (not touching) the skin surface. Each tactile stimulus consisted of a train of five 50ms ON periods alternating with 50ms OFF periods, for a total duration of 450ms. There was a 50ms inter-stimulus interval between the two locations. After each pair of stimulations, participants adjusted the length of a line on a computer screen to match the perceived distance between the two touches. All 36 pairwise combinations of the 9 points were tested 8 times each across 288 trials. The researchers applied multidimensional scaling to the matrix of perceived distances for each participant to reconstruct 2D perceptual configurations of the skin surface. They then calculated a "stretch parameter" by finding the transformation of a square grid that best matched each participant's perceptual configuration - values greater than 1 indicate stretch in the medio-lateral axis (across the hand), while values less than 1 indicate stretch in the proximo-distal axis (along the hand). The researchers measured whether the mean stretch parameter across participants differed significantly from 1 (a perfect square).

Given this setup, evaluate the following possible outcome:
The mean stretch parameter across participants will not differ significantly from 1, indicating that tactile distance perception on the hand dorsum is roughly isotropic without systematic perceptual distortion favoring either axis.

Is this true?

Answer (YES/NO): NO